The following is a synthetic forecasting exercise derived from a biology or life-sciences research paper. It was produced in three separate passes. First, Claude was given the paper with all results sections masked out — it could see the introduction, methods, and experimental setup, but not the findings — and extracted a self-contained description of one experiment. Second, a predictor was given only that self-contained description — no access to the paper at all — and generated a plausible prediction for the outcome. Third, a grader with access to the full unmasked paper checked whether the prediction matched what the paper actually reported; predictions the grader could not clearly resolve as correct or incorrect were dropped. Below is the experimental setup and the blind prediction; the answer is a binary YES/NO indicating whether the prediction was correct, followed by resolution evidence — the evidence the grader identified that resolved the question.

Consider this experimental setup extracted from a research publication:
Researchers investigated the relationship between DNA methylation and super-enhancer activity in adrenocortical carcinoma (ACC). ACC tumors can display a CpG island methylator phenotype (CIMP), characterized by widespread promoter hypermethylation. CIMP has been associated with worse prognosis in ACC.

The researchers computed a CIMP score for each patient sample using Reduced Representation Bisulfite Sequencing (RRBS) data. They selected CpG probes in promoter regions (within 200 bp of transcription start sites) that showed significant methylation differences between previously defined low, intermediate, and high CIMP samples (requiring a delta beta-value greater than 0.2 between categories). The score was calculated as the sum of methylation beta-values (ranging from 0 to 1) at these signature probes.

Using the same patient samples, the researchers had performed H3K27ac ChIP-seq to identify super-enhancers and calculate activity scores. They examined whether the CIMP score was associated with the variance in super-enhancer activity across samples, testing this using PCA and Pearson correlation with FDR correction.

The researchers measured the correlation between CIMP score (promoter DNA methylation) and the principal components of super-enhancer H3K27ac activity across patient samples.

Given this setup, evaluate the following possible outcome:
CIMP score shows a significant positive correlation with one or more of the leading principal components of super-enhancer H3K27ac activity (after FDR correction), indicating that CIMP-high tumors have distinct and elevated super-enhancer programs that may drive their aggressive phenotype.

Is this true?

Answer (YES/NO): NO